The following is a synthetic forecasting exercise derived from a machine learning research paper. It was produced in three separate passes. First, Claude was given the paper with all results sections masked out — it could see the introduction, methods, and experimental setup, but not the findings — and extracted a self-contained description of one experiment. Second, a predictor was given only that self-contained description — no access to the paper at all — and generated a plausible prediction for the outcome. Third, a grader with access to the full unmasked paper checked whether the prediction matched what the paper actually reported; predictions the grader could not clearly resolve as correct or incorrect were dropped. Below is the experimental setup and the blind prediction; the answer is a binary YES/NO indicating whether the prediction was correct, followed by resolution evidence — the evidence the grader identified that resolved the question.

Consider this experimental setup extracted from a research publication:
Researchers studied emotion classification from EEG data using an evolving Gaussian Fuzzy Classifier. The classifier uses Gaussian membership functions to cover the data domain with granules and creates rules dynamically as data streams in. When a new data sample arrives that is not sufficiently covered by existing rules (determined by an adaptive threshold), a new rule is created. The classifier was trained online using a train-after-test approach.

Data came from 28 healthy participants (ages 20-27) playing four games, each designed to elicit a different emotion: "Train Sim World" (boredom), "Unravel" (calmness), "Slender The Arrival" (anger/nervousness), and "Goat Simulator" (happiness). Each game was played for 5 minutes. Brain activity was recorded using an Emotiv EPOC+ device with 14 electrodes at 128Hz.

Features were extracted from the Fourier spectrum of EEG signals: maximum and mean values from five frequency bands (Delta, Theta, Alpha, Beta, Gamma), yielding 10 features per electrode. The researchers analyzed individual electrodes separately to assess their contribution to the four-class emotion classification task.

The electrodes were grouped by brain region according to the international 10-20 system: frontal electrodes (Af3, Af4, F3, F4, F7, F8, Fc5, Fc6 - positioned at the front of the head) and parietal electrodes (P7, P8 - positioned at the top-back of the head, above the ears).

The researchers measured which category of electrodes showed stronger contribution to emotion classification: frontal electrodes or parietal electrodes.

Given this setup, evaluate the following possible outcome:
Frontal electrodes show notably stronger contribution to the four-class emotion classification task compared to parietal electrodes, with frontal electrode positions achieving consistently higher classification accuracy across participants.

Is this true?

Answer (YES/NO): NO